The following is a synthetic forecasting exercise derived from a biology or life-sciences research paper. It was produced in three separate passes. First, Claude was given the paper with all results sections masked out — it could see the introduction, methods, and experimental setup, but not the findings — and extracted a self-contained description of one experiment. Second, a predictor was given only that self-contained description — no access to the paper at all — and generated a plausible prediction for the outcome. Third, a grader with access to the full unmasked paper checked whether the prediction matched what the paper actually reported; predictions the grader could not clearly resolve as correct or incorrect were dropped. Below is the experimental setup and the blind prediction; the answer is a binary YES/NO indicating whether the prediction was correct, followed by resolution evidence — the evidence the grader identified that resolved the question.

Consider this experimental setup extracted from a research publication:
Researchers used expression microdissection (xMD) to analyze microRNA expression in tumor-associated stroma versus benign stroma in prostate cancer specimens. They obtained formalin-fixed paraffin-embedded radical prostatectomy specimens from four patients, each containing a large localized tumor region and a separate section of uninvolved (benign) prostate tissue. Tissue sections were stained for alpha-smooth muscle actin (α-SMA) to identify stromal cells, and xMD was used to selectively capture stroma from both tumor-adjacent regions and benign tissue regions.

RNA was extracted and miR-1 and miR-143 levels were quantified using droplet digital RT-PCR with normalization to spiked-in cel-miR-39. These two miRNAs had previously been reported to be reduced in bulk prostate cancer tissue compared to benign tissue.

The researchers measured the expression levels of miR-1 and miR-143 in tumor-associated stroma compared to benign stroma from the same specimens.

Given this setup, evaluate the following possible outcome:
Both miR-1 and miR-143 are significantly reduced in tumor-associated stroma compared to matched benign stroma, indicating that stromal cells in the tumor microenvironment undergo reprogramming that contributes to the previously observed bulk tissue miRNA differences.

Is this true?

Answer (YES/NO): YES